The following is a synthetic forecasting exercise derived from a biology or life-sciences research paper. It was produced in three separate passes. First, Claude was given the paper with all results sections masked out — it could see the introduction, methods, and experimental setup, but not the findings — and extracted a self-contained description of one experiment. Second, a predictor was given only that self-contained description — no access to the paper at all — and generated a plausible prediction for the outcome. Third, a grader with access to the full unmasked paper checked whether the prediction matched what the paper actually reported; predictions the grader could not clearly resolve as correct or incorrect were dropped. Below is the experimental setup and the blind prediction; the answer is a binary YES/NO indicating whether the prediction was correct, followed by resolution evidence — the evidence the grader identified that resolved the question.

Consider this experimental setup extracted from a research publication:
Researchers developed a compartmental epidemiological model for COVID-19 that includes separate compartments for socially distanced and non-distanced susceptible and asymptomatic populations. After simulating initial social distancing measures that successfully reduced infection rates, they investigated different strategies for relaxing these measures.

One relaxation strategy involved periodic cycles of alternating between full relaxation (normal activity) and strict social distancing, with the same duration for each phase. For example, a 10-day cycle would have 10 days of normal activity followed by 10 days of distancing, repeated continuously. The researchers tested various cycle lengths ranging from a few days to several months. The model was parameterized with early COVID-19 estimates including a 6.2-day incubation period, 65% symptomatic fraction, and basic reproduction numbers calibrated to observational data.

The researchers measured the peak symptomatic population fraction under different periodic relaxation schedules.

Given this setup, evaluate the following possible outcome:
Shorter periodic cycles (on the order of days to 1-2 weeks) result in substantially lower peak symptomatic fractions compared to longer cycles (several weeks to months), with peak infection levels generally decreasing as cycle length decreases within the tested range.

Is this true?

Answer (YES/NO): NO